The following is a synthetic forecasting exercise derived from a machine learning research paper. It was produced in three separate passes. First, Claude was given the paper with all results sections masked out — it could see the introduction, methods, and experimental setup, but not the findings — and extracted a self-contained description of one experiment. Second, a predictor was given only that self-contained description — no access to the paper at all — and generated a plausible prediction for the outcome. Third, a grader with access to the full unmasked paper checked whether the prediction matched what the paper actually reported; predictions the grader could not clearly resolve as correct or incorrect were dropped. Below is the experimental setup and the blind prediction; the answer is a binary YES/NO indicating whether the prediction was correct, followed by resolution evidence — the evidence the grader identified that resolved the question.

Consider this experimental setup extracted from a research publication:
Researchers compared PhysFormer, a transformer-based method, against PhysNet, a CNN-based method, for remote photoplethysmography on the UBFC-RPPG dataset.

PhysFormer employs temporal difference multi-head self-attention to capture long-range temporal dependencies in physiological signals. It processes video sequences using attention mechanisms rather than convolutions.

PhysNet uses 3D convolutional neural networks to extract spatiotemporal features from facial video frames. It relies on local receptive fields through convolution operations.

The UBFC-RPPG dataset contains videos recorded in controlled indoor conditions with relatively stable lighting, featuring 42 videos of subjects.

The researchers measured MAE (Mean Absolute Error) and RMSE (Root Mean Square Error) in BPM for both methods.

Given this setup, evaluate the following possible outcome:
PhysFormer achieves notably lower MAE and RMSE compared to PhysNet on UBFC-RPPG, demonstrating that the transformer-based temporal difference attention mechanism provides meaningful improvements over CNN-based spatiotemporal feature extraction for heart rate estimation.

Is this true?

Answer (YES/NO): YES